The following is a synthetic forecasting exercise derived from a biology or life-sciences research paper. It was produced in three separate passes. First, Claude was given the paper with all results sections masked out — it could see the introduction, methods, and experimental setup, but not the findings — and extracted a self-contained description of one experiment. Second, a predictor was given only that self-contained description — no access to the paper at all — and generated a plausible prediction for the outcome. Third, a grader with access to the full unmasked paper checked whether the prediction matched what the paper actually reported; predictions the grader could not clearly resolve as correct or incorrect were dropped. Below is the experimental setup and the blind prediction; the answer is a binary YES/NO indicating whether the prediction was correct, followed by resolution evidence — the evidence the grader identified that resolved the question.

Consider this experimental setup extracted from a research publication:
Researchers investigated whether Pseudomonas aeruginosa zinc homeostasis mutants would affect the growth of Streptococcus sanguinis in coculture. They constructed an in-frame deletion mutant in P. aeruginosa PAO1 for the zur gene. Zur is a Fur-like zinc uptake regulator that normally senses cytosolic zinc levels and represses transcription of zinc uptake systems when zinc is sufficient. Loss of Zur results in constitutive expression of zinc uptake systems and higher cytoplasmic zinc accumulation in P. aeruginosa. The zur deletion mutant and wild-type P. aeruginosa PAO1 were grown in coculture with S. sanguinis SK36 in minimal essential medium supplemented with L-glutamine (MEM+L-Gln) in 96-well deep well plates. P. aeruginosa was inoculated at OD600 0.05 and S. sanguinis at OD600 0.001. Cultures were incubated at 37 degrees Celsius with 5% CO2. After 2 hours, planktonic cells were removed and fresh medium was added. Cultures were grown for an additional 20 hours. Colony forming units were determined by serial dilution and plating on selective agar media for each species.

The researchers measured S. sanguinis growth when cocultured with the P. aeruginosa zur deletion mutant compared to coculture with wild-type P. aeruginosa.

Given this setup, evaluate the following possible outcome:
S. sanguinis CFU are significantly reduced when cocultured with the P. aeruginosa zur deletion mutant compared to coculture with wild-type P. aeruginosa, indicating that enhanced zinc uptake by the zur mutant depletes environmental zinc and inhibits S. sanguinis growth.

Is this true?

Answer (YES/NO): NO